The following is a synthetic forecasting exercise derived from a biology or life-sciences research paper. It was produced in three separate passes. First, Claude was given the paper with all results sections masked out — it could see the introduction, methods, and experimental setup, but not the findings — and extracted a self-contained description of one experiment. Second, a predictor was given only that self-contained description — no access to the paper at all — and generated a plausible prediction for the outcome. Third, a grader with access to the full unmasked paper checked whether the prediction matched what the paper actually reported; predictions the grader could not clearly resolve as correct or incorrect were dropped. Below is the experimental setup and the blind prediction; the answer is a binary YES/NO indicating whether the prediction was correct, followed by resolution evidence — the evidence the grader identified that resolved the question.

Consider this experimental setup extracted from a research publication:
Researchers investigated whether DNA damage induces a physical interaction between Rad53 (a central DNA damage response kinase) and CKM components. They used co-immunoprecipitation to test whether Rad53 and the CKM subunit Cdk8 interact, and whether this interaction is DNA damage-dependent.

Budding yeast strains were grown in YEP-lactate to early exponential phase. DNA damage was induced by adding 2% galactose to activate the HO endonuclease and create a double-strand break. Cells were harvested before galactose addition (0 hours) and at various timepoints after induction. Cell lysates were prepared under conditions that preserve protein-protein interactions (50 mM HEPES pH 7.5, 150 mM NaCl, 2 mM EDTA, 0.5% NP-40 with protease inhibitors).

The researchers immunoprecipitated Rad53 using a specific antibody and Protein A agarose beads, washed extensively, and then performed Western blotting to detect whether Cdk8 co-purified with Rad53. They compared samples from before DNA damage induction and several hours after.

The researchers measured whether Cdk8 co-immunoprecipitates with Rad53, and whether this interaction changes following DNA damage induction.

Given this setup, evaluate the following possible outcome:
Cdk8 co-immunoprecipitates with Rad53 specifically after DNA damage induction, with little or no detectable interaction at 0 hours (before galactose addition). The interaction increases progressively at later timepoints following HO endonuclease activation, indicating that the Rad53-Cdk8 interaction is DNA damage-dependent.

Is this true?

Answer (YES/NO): NO